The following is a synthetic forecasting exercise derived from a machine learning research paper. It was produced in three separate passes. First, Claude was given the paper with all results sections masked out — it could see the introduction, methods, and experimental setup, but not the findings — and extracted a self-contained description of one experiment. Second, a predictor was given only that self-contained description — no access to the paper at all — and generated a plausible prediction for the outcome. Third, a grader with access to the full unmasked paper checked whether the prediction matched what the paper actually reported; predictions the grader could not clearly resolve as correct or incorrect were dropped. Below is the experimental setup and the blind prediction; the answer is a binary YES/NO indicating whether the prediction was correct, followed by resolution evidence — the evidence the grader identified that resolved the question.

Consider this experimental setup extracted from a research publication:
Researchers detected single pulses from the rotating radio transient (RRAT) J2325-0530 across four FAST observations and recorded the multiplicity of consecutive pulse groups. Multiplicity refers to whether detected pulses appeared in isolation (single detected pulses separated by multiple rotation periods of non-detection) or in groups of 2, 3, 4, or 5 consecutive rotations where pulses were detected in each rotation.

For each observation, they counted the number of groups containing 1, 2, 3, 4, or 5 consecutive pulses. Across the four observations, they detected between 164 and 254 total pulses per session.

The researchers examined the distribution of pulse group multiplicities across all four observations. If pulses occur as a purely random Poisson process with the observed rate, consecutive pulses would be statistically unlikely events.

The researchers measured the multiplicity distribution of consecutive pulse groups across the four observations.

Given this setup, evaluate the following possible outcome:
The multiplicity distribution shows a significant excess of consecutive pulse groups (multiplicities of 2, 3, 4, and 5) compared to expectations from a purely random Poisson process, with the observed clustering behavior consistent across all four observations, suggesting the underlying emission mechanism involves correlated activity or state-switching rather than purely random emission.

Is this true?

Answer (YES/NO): YES